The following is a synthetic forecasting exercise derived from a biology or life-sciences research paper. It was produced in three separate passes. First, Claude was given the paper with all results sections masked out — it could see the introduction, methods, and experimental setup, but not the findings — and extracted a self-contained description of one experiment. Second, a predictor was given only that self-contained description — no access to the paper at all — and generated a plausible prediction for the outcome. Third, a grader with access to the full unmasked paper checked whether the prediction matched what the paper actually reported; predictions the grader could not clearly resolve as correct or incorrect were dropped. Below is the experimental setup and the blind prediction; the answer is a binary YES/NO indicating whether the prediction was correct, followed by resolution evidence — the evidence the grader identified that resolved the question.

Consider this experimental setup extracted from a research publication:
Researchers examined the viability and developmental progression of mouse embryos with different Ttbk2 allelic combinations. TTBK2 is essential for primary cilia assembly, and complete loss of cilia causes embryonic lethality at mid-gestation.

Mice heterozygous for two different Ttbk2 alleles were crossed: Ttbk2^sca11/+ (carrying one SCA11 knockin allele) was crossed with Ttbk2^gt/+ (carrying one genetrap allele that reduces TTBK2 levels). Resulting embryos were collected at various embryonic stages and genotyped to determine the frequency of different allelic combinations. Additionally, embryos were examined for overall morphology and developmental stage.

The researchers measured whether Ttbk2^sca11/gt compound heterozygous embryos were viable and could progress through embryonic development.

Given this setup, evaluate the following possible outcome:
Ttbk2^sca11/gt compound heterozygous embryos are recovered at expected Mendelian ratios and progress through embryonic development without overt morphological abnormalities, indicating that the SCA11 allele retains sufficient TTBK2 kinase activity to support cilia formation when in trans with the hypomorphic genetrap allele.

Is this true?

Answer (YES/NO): NO